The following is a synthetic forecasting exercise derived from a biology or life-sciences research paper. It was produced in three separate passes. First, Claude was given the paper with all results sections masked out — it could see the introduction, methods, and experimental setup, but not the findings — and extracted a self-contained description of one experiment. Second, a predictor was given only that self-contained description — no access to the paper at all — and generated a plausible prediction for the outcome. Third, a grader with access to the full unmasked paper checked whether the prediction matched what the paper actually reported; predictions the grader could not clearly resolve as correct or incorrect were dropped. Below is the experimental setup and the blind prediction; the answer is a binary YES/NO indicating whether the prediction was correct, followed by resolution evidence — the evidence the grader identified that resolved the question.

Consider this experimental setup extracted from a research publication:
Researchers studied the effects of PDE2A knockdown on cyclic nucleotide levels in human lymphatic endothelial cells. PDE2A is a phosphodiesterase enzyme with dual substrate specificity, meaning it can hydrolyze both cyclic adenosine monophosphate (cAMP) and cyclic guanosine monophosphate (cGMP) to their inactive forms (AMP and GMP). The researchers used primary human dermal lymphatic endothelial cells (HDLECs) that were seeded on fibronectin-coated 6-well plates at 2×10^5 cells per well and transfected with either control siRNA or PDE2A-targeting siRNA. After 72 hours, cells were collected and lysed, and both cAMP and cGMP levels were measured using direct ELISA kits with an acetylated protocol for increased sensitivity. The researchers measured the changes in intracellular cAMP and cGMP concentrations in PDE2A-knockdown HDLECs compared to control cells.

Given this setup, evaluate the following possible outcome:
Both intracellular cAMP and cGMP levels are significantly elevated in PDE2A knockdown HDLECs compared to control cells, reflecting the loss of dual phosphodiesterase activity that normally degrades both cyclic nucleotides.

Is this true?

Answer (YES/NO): NO